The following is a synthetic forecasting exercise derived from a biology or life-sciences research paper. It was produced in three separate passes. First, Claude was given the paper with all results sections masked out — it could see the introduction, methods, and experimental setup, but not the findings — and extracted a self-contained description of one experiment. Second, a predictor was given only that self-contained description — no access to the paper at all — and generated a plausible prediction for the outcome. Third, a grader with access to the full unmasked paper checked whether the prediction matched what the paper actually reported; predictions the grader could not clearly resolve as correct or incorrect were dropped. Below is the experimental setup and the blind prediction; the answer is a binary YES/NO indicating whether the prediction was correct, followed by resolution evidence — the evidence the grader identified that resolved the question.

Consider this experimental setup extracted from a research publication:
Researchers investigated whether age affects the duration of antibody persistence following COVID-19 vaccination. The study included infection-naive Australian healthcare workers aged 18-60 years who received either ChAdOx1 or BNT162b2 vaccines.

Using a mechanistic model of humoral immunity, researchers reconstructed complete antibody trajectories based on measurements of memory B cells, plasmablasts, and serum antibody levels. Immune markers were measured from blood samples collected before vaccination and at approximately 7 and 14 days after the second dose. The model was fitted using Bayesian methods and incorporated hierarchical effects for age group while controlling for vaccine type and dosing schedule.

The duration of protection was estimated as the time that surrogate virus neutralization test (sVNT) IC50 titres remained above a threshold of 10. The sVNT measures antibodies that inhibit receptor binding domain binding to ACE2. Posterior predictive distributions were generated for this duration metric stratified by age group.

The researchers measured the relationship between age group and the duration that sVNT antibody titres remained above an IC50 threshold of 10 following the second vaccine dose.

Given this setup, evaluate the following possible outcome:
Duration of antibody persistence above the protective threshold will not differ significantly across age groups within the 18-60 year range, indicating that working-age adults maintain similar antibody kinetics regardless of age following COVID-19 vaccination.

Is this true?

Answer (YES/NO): YES